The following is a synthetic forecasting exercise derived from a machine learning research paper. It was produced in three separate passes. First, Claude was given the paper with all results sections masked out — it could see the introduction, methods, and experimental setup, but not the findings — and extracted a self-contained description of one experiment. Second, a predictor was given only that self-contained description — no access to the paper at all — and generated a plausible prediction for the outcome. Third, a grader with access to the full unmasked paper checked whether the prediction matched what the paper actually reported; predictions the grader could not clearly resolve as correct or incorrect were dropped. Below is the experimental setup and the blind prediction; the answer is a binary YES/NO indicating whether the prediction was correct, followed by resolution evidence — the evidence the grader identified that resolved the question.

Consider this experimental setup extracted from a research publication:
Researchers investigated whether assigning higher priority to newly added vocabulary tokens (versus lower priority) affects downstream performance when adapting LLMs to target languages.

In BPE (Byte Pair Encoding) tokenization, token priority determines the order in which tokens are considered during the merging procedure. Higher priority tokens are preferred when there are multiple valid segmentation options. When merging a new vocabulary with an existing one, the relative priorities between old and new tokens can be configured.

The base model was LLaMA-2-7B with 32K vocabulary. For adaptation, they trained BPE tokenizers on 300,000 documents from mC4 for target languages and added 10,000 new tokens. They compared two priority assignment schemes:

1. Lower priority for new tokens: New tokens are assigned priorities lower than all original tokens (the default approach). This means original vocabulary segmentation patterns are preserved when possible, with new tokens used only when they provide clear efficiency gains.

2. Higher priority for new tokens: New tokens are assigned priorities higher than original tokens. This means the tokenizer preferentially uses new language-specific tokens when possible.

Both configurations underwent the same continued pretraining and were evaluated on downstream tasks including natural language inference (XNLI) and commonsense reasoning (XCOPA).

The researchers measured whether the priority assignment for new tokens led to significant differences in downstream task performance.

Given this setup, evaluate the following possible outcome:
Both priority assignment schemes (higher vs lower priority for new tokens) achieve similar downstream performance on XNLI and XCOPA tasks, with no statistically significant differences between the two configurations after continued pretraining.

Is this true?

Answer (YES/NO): YES